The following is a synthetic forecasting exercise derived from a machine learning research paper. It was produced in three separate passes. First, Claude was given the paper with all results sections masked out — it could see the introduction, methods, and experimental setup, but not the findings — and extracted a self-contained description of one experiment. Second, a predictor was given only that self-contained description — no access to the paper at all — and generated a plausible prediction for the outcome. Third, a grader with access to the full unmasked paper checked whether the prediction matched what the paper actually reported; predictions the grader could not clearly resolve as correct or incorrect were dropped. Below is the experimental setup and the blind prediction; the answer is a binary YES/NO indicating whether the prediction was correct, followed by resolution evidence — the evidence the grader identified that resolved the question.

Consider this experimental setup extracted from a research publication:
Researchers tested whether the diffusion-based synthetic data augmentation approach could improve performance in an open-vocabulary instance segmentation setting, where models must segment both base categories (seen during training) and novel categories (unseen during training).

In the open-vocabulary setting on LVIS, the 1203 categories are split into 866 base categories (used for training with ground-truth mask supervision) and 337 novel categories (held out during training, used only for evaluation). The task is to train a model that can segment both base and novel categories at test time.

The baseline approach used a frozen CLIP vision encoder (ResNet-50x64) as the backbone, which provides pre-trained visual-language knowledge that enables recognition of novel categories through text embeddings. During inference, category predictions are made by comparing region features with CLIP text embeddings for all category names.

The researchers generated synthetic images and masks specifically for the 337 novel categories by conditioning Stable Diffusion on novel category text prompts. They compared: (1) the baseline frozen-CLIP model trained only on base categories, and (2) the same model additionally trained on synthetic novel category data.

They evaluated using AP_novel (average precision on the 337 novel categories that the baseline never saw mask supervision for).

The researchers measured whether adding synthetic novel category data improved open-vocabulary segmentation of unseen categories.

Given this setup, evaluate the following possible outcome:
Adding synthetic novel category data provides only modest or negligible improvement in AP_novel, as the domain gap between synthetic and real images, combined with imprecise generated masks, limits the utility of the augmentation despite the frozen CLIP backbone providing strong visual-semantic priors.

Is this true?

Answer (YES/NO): NO